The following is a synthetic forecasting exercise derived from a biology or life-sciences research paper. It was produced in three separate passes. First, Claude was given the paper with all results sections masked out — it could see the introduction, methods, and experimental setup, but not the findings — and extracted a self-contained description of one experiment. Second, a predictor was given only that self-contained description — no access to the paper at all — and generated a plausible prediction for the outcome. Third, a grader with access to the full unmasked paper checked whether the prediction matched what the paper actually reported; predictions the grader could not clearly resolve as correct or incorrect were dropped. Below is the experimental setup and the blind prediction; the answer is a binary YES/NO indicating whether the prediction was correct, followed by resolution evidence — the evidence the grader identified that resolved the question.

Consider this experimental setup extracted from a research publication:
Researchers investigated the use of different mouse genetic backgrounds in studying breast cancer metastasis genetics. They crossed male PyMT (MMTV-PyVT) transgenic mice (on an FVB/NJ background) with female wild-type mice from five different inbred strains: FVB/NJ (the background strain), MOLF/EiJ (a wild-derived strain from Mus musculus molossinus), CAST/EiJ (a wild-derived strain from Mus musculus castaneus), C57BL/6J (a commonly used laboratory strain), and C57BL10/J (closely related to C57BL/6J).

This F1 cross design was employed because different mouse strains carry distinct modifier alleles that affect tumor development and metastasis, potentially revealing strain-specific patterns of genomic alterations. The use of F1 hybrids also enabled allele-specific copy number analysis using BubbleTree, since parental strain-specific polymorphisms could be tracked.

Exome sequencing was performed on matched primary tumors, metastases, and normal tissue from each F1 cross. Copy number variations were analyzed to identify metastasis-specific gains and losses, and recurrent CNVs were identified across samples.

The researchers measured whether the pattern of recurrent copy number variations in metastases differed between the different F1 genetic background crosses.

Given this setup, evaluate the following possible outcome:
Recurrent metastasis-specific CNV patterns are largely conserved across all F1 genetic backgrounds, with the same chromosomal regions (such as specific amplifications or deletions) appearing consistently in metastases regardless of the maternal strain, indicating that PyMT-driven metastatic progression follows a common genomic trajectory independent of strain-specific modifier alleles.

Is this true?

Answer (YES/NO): NO